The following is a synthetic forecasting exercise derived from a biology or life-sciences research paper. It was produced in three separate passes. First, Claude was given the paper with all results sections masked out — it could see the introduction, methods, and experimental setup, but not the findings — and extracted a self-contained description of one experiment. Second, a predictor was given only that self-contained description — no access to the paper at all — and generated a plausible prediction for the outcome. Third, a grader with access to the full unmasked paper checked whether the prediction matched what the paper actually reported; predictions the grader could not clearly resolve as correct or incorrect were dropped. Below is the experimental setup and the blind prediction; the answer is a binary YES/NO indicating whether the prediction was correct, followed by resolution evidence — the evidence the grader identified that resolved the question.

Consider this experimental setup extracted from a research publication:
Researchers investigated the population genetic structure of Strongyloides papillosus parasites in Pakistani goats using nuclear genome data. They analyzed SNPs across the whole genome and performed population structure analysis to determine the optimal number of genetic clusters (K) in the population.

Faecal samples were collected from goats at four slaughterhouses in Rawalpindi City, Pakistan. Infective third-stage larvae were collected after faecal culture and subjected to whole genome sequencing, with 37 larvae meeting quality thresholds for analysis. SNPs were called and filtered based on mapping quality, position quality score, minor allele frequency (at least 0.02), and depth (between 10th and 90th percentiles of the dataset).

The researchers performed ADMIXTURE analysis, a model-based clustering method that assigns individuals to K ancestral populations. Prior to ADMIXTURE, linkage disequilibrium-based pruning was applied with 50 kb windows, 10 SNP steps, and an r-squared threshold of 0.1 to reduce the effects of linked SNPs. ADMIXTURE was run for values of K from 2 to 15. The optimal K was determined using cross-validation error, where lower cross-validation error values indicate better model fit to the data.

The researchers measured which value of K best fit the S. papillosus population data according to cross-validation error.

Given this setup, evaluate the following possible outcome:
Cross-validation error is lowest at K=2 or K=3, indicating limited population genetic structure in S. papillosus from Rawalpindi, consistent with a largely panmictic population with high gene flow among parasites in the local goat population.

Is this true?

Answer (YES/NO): NO